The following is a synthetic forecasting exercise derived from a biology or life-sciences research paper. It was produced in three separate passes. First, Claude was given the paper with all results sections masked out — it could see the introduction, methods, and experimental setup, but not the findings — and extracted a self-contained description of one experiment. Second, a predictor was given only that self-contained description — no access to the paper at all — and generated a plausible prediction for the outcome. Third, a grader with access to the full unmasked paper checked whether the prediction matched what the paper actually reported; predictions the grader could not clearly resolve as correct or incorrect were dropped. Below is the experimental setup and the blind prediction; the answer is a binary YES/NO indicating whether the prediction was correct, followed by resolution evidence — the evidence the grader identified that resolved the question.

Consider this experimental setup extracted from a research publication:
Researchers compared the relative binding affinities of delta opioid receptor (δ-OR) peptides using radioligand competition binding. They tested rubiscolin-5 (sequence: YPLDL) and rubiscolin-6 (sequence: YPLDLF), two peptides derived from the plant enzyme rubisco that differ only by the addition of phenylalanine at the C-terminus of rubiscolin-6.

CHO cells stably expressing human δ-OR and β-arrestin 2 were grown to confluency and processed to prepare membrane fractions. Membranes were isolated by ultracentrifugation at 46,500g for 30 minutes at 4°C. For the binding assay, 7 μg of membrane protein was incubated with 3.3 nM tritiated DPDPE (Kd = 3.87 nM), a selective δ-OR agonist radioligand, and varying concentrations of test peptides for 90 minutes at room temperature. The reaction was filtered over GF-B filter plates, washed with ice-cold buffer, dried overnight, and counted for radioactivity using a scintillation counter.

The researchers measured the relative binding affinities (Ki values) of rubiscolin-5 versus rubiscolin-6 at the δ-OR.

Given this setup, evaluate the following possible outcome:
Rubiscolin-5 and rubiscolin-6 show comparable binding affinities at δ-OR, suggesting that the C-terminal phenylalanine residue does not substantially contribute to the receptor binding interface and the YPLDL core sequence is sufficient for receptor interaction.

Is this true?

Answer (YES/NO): NO